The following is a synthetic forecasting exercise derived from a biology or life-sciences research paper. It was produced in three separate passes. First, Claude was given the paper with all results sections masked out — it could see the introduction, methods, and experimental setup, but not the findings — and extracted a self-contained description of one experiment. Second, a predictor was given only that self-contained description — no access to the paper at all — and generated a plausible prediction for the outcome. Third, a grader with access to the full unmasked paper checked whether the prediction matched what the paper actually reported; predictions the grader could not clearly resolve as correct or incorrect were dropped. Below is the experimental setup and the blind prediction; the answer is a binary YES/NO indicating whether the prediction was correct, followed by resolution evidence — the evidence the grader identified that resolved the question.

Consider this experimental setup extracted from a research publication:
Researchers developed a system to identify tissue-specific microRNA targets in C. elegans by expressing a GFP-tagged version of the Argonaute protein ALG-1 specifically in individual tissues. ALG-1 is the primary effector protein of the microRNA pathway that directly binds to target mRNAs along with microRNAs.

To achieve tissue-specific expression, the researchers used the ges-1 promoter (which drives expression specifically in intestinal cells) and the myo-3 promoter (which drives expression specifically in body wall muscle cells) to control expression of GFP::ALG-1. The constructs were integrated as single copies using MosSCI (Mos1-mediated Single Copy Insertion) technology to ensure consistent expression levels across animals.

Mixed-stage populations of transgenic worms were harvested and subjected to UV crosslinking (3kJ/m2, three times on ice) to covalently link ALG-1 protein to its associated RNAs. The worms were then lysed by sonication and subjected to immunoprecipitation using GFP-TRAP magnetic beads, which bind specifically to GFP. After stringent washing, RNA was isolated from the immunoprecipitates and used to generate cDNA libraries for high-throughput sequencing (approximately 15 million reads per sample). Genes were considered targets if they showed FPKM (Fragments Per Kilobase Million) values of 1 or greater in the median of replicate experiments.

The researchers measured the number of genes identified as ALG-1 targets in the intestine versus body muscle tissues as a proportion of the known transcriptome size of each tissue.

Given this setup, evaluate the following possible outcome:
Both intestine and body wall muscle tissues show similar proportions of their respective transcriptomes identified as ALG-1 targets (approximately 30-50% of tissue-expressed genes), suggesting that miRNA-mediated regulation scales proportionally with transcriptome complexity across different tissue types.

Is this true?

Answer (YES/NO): NO